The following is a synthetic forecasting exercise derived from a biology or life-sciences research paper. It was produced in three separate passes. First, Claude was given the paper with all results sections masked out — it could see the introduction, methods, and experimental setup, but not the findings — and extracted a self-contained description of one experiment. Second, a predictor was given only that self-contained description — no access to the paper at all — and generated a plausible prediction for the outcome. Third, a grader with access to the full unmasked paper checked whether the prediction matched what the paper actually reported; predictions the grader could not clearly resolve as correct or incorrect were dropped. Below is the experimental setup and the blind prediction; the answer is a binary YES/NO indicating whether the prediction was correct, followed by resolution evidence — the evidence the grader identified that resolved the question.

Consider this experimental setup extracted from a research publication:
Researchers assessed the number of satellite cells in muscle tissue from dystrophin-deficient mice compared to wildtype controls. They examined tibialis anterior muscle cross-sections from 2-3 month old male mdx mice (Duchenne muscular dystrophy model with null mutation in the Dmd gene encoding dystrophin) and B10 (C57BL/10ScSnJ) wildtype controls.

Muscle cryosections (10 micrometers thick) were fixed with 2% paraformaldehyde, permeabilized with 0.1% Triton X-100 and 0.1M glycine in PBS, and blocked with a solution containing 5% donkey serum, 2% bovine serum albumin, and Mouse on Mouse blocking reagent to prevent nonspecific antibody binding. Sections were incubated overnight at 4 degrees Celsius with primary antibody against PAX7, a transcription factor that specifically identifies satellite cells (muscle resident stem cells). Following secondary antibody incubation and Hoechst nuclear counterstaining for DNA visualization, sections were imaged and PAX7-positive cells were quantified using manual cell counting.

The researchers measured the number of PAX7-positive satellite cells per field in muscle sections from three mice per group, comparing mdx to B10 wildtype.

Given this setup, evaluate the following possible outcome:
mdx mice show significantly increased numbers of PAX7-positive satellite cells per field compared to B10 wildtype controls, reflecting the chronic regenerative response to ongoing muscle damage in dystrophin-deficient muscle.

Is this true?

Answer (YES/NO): YES